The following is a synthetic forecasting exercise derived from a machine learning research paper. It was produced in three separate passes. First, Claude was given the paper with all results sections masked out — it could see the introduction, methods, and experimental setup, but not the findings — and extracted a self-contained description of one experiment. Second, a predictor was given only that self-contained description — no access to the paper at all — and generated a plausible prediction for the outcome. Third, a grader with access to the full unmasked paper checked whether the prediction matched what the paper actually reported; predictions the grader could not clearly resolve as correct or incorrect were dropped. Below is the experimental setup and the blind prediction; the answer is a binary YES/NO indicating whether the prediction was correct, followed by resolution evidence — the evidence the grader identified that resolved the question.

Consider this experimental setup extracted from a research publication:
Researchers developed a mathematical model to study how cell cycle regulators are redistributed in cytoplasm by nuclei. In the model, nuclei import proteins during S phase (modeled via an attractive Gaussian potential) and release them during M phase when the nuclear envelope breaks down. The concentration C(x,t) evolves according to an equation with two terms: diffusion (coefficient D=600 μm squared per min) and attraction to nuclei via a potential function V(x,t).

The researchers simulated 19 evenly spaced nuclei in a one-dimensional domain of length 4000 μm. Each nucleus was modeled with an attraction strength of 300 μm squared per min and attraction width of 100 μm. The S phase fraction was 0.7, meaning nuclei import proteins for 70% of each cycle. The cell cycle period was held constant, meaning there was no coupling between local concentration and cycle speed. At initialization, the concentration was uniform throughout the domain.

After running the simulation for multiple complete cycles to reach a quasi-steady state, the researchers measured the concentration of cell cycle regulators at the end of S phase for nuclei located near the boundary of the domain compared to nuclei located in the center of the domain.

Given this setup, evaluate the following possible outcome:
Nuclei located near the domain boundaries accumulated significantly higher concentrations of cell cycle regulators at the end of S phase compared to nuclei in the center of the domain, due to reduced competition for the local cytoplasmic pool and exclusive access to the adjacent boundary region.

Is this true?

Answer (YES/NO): YES